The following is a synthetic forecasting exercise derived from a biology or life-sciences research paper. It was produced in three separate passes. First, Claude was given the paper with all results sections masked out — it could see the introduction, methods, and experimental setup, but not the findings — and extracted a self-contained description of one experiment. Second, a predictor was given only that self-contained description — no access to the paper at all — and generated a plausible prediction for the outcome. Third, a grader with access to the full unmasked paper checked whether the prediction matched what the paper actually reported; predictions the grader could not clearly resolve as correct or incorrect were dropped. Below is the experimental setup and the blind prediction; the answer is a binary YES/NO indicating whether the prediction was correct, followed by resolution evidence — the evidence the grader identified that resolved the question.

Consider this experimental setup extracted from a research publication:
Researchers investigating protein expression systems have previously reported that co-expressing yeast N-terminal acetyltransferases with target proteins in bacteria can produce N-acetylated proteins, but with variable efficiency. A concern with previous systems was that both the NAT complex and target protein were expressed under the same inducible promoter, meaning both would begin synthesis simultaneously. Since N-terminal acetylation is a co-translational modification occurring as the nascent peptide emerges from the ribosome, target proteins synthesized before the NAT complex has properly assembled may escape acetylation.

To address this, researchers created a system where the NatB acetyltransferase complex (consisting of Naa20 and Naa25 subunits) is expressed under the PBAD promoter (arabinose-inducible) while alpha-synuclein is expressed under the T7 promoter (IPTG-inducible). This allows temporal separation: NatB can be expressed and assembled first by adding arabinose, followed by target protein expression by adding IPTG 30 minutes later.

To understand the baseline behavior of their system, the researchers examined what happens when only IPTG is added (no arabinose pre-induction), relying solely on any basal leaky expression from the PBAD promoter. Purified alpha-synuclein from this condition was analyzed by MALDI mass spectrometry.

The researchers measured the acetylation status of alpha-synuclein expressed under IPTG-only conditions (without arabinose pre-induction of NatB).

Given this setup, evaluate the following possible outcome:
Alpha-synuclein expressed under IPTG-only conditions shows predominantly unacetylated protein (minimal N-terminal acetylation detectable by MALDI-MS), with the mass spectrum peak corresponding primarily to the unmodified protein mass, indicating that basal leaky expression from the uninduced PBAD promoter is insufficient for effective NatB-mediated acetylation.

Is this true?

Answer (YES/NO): NO